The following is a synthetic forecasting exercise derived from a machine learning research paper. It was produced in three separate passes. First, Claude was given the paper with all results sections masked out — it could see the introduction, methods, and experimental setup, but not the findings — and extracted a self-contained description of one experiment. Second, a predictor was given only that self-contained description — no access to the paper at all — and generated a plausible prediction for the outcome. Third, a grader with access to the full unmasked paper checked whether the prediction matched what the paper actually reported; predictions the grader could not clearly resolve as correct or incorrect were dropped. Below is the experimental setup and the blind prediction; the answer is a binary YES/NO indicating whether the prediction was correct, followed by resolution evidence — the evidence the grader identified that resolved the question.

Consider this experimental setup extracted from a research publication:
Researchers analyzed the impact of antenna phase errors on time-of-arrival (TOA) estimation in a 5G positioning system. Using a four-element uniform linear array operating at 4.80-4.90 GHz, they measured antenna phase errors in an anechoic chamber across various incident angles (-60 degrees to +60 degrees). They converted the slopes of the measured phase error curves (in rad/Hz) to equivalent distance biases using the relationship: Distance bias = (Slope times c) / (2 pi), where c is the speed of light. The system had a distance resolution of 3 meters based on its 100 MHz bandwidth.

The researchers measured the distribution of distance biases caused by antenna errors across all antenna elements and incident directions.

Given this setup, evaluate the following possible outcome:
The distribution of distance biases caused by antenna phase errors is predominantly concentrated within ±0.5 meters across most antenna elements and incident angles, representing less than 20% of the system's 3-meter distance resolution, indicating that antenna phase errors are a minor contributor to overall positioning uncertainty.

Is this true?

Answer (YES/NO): NO